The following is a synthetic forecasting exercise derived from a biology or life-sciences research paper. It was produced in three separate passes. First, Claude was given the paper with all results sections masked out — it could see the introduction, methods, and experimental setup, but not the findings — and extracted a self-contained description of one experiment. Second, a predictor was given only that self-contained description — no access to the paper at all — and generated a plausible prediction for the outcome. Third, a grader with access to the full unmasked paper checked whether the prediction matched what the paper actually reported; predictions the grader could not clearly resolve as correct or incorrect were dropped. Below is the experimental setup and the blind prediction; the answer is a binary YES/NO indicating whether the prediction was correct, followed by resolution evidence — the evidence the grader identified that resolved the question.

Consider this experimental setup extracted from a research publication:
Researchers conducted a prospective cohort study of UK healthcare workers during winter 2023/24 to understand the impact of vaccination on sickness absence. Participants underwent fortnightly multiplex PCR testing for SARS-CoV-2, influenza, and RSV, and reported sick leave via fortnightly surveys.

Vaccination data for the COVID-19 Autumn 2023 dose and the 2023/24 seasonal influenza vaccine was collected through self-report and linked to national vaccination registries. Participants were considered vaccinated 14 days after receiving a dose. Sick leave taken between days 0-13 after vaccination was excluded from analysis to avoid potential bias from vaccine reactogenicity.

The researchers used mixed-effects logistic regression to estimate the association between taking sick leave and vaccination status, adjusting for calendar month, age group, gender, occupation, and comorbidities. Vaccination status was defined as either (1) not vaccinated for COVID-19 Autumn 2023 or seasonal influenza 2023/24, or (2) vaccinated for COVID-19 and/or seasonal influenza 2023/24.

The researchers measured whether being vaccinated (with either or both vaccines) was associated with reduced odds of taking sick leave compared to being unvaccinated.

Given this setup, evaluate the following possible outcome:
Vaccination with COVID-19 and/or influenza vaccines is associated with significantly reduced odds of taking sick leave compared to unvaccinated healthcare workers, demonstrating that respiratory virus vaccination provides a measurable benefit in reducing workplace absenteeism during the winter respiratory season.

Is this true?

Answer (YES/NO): NO